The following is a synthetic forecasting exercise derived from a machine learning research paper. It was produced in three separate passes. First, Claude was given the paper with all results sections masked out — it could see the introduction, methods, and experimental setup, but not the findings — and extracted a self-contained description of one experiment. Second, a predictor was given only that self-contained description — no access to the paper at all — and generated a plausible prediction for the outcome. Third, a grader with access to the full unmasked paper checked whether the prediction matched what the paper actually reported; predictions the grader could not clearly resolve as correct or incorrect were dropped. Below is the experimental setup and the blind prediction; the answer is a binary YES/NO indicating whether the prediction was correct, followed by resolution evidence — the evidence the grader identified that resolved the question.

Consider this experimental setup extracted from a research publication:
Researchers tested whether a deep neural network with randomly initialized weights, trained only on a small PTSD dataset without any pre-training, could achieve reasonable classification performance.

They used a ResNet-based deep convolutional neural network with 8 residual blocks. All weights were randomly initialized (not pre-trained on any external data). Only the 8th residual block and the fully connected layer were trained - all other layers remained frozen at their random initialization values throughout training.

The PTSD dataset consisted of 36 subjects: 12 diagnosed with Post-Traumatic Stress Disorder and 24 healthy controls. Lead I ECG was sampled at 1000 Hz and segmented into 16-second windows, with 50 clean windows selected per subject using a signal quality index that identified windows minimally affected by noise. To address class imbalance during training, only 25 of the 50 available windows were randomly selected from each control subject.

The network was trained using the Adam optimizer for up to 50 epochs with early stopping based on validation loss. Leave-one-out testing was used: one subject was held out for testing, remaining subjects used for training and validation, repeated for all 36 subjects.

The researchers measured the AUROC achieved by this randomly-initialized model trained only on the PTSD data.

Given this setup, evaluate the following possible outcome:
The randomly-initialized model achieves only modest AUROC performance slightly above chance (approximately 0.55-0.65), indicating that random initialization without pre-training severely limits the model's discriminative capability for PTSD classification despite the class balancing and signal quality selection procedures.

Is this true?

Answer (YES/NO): NO